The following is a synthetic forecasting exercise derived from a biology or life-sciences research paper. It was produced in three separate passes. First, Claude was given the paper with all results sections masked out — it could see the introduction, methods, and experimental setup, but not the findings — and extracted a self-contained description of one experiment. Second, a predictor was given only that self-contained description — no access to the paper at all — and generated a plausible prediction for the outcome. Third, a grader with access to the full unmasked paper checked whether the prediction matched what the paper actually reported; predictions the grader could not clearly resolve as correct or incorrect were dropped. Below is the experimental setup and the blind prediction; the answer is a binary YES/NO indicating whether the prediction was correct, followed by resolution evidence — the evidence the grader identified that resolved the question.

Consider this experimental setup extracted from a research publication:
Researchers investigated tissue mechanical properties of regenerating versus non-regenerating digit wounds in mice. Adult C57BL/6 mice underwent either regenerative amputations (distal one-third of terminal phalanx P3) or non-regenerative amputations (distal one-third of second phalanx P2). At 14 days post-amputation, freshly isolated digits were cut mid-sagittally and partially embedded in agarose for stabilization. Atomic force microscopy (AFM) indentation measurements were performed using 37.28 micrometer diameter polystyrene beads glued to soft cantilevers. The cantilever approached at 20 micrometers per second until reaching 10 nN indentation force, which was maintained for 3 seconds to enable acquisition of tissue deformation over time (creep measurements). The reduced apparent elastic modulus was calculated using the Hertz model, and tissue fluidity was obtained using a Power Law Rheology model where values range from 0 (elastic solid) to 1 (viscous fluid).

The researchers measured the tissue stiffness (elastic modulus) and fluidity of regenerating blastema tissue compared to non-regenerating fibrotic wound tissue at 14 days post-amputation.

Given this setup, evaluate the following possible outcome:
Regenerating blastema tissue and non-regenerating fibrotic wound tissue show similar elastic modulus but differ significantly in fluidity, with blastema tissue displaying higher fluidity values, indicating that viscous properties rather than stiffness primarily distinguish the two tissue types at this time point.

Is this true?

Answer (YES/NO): NO